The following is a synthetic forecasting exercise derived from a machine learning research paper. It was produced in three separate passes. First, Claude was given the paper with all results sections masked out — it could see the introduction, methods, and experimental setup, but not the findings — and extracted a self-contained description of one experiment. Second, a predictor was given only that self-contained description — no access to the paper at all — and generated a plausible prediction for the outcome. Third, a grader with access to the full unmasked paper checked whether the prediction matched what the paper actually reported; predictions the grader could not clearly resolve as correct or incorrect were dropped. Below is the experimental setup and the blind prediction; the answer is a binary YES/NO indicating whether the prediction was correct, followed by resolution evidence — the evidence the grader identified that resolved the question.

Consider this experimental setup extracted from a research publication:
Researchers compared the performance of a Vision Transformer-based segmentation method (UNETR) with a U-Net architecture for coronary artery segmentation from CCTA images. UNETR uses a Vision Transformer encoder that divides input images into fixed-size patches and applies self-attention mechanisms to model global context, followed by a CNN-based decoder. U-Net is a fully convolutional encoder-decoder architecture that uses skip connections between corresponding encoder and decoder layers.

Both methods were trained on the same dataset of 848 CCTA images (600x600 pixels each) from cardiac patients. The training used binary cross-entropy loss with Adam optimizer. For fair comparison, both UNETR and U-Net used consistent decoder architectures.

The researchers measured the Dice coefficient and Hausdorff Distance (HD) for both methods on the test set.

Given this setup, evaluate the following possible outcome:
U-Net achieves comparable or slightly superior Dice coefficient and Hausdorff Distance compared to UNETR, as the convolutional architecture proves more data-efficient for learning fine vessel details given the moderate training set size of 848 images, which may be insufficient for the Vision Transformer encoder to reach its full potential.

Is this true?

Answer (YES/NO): YES